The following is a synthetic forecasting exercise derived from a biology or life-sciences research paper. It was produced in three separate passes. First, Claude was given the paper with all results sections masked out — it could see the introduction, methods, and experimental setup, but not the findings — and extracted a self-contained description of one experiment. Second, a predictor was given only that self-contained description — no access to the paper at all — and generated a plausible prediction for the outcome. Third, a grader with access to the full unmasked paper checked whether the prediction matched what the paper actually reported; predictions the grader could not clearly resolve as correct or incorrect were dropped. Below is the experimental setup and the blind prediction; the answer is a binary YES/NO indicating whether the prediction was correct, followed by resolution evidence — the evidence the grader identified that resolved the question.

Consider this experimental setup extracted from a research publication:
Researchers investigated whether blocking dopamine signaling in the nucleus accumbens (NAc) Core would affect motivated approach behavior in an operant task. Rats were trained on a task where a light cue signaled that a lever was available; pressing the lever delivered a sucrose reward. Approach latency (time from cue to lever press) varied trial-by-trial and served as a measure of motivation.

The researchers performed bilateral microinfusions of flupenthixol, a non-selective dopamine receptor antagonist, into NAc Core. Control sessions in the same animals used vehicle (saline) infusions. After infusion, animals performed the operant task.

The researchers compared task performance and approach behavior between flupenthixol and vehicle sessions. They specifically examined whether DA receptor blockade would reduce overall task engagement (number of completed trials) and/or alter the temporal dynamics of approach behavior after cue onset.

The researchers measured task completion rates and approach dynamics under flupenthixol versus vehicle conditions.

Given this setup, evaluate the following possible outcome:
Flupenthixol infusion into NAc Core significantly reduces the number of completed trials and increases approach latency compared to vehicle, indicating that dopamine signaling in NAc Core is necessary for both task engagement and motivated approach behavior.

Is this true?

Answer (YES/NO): YES